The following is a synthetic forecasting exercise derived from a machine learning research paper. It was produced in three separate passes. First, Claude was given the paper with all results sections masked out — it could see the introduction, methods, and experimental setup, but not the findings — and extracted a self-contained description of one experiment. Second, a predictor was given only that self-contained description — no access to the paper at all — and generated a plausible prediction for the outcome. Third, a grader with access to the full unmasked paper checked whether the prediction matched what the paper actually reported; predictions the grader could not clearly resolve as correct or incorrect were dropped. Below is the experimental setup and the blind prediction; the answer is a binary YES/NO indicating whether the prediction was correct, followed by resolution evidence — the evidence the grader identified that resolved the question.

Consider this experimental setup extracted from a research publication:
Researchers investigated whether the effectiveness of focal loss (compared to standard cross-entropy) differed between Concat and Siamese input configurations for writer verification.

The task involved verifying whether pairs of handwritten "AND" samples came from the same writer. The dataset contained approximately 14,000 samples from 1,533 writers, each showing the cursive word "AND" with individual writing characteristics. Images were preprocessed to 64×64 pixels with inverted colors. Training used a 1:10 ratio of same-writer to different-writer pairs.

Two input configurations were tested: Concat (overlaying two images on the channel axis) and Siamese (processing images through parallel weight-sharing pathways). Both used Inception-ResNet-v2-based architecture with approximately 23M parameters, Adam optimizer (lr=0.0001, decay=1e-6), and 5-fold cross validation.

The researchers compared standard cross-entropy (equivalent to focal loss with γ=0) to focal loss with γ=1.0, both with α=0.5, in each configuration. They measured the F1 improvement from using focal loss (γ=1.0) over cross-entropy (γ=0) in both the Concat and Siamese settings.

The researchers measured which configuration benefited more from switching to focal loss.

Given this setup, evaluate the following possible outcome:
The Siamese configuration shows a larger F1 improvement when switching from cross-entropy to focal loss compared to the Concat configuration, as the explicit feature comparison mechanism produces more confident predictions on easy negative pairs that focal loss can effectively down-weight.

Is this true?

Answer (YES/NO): YES